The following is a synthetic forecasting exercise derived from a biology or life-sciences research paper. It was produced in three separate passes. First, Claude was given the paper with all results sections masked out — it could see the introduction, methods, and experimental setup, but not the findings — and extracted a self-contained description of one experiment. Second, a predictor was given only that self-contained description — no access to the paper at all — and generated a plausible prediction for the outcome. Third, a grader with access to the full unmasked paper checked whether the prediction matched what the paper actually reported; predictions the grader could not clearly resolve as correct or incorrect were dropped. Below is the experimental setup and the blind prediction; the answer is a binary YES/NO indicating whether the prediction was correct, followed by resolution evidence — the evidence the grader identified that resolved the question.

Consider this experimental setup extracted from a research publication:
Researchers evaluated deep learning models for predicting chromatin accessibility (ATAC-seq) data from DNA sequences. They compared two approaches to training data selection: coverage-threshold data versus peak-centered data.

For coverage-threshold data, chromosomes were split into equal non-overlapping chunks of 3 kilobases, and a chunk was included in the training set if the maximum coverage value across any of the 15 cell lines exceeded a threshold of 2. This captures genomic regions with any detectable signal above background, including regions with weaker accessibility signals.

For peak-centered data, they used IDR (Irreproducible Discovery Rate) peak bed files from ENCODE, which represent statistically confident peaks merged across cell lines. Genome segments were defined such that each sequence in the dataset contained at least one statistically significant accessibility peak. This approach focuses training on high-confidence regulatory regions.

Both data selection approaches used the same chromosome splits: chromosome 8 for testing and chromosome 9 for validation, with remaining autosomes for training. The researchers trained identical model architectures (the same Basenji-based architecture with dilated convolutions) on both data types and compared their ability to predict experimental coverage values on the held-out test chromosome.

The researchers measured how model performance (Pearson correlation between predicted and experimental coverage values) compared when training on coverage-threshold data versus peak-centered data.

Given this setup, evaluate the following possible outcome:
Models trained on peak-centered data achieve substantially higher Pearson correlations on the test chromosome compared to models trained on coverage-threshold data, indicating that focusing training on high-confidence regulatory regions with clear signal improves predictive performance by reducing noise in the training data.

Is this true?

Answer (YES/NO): NO